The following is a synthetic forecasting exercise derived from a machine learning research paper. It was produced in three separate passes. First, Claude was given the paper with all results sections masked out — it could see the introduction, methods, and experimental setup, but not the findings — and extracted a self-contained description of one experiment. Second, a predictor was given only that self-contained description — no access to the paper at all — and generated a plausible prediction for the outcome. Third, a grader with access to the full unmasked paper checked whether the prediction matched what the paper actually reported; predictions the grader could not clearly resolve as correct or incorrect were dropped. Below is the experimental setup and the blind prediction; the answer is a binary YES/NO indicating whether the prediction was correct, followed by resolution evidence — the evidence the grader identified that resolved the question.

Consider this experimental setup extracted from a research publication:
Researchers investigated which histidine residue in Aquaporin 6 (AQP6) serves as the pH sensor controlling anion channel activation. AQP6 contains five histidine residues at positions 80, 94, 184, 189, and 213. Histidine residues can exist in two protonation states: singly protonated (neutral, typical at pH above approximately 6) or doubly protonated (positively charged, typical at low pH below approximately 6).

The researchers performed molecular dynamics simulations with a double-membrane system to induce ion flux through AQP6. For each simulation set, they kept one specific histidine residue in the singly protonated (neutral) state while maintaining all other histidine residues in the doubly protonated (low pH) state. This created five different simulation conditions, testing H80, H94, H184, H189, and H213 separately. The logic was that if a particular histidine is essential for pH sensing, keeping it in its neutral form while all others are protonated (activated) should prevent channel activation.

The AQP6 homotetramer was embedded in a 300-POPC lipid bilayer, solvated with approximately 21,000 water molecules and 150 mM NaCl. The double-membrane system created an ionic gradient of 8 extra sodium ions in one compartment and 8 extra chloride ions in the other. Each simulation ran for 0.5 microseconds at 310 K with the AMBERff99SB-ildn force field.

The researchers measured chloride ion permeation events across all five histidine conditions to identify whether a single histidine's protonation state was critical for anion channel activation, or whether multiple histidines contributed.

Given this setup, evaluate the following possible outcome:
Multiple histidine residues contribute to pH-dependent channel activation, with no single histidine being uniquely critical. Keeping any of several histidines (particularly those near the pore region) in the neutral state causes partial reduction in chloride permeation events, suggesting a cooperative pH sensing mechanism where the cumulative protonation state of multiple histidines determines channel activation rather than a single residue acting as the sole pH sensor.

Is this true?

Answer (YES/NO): NO